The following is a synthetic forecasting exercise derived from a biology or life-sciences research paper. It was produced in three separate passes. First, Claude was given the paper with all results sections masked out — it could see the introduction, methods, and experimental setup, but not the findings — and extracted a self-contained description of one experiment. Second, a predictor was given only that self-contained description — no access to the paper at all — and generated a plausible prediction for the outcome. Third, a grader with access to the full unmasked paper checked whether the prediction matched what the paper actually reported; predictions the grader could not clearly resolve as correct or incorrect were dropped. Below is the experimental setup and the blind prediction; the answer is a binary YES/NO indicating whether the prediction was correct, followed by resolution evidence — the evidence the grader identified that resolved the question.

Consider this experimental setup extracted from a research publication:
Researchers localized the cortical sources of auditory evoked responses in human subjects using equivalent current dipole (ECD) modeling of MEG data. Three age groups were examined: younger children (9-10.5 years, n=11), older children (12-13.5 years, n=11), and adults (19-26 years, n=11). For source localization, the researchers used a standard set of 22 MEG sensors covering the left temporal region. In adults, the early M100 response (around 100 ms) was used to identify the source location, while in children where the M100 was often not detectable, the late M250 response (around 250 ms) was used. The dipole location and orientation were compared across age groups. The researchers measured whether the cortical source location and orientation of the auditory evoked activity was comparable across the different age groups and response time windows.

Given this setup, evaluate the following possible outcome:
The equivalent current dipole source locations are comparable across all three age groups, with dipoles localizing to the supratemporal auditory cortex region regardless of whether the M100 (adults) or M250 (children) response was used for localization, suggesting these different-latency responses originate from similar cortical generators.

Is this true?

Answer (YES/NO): YES